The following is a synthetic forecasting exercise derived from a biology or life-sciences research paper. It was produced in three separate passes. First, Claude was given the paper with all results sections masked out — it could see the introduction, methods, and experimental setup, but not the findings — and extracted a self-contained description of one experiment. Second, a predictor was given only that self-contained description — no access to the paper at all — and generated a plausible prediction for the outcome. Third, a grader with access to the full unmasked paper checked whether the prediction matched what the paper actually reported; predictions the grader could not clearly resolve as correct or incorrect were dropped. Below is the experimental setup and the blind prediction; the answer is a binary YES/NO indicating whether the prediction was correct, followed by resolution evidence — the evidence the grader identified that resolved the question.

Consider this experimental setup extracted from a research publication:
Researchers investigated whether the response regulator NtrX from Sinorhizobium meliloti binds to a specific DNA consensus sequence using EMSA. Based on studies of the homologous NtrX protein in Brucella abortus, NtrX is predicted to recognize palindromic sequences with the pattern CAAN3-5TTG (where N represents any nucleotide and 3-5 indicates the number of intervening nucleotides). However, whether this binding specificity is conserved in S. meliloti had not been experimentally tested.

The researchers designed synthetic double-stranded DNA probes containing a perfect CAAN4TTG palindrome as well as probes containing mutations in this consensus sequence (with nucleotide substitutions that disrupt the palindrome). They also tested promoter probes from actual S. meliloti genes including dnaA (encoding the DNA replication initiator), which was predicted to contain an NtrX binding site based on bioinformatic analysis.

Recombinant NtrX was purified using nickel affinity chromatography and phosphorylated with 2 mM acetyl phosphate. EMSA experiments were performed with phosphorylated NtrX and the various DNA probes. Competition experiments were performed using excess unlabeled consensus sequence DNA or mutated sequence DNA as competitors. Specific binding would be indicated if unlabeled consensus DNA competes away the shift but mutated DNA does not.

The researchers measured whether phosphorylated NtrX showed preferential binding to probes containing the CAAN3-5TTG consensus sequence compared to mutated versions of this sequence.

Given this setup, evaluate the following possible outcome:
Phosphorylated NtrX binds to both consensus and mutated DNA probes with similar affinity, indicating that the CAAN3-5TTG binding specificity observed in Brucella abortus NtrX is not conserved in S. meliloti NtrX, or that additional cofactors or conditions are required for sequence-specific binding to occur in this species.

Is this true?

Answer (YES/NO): NO